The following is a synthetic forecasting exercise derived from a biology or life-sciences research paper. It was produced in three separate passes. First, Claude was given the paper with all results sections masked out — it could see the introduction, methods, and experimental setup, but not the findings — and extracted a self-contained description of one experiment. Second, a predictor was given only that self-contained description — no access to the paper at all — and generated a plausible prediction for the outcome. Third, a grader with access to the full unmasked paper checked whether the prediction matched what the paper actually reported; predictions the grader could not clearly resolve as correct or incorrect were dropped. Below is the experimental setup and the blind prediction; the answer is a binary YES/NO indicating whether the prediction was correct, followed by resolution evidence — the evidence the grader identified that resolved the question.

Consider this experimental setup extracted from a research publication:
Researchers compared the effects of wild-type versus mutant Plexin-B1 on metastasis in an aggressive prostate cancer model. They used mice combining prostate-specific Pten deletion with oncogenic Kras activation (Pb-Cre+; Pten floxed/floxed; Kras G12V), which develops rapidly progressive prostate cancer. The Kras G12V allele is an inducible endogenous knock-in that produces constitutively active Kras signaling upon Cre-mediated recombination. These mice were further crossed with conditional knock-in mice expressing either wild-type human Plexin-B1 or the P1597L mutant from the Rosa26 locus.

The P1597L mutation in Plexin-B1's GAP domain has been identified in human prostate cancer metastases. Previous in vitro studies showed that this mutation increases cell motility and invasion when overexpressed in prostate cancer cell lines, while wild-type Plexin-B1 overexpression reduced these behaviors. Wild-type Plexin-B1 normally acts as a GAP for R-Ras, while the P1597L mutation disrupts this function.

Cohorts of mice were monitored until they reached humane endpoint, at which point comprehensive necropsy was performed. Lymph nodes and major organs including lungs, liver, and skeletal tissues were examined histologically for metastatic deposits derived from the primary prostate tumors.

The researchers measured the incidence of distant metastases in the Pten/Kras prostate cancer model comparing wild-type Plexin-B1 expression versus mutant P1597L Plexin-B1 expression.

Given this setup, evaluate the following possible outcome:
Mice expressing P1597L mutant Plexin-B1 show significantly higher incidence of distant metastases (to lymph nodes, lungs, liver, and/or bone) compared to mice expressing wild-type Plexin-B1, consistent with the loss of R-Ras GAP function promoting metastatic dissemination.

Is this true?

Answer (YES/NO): YES